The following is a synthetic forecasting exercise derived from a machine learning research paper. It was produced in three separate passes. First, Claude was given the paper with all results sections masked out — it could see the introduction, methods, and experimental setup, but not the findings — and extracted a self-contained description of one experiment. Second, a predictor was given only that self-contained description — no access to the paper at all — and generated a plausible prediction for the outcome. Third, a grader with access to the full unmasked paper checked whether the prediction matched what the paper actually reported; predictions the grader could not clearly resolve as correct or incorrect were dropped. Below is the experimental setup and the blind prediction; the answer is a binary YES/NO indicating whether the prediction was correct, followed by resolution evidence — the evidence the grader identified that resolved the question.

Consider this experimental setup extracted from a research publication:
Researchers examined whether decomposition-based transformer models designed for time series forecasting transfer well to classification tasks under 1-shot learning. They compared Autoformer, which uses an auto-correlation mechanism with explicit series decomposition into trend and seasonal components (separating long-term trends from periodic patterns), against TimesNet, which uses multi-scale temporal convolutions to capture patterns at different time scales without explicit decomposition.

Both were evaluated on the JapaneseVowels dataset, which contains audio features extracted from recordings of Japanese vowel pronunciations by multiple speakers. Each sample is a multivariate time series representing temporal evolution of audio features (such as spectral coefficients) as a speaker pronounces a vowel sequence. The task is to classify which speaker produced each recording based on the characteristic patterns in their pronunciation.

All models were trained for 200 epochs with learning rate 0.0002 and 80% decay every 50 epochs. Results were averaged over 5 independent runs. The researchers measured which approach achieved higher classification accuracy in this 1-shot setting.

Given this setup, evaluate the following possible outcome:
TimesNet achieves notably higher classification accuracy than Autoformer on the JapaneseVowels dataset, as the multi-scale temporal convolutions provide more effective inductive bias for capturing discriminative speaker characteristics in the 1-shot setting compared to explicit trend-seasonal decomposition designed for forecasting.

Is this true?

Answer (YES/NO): YES